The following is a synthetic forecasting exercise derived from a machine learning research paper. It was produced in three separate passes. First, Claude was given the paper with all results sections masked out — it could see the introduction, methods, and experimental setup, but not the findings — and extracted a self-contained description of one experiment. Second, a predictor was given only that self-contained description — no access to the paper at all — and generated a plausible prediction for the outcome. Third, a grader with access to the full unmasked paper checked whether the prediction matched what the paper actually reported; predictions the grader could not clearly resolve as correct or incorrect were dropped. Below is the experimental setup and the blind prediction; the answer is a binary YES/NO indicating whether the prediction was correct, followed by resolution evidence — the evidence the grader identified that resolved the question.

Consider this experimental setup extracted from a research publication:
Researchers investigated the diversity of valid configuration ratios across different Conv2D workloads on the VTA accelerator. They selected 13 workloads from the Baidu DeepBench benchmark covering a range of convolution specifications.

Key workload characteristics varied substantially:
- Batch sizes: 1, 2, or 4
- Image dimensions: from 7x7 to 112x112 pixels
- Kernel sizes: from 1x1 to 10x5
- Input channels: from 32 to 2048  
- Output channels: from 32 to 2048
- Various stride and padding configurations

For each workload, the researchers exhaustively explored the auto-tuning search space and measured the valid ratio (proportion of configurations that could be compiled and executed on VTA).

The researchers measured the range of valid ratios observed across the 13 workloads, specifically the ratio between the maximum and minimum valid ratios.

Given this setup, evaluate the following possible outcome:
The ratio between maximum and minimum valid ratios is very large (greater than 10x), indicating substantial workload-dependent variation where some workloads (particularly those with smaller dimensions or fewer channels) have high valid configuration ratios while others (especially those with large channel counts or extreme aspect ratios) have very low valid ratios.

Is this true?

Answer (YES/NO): YES